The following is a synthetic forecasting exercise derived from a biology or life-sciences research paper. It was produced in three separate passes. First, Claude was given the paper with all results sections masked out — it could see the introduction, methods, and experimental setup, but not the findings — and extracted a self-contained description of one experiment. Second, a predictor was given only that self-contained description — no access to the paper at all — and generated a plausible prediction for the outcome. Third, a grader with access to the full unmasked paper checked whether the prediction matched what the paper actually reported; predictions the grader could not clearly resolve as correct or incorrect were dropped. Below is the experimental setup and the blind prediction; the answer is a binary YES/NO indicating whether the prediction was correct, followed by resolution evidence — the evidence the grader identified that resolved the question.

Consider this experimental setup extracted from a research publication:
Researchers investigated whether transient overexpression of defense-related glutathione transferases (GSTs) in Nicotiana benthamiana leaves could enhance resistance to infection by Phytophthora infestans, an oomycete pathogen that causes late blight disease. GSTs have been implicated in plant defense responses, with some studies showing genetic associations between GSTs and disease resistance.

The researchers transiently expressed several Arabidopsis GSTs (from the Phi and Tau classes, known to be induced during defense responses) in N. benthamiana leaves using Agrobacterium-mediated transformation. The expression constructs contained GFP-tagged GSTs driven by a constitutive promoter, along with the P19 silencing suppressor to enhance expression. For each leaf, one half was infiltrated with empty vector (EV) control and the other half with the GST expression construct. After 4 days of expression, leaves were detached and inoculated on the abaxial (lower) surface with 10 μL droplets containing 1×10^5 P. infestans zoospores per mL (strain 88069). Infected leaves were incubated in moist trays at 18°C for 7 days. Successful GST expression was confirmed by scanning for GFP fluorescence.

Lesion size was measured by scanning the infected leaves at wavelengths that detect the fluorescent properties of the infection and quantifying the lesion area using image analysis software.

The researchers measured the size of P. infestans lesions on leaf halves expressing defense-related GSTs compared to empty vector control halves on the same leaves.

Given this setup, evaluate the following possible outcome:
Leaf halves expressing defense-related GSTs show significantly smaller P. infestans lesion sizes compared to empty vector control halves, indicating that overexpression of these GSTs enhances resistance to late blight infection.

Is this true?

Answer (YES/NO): NO